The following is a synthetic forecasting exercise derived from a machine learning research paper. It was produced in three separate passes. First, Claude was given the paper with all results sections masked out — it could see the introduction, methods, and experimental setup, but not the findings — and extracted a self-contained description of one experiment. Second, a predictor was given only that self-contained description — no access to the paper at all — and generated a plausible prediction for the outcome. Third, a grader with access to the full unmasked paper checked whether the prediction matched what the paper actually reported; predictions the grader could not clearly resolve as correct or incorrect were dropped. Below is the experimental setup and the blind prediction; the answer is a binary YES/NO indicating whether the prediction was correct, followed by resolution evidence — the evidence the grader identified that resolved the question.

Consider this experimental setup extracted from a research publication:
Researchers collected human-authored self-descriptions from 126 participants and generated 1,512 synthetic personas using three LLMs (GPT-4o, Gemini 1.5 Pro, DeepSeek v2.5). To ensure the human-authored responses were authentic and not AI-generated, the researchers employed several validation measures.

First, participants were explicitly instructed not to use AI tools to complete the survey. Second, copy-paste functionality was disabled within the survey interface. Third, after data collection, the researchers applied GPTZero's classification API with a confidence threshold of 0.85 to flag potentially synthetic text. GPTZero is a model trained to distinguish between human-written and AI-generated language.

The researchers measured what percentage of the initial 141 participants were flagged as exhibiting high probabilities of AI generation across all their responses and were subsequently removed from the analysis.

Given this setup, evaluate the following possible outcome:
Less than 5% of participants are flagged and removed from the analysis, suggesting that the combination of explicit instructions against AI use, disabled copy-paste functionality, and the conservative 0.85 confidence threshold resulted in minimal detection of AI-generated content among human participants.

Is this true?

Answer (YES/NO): NO